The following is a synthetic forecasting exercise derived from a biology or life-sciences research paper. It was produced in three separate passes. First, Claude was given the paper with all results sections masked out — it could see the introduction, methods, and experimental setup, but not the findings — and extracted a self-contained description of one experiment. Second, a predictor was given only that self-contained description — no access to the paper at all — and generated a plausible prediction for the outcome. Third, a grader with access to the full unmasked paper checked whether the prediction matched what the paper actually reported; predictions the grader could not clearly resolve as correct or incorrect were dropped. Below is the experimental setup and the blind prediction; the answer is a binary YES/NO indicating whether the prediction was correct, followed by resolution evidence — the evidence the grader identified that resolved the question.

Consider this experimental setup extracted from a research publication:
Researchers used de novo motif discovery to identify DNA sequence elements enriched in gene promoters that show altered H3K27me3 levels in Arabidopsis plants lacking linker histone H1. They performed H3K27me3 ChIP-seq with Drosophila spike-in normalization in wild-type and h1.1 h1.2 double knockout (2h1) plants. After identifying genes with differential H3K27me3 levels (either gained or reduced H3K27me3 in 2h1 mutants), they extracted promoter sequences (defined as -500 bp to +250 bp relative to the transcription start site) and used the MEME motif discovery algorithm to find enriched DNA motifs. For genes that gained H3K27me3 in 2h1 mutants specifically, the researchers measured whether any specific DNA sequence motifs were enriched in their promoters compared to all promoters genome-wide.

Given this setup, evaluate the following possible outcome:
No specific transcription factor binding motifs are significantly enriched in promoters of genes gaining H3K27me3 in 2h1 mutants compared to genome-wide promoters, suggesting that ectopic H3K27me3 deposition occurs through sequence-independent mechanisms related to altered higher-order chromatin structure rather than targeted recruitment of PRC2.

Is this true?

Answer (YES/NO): NO